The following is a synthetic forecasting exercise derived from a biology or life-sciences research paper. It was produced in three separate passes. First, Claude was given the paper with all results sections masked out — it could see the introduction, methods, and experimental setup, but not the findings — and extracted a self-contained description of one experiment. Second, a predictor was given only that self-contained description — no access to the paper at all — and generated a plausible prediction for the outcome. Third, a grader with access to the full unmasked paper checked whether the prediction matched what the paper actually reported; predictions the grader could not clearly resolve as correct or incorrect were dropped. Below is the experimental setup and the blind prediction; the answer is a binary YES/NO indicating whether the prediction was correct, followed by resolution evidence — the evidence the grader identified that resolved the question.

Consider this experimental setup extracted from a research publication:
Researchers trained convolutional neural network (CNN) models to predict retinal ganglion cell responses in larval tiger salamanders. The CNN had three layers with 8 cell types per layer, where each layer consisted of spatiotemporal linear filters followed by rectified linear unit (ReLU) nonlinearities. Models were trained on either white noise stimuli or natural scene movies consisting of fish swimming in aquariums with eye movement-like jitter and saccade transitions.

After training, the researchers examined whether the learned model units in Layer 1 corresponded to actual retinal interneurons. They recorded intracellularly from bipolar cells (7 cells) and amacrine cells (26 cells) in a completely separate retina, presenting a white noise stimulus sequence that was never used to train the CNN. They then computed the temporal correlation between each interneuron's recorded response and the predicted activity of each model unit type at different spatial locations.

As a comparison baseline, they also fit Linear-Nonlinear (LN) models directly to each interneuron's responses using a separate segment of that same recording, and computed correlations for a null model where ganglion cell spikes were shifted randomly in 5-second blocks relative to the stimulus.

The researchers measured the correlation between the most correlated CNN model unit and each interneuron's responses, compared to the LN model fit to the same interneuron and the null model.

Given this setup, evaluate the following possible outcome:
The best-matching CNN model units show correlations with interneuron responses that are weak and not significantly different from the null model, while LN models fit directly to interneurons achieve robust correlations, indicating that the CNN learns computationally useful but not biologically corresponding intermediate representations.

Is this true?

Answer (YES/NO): NO